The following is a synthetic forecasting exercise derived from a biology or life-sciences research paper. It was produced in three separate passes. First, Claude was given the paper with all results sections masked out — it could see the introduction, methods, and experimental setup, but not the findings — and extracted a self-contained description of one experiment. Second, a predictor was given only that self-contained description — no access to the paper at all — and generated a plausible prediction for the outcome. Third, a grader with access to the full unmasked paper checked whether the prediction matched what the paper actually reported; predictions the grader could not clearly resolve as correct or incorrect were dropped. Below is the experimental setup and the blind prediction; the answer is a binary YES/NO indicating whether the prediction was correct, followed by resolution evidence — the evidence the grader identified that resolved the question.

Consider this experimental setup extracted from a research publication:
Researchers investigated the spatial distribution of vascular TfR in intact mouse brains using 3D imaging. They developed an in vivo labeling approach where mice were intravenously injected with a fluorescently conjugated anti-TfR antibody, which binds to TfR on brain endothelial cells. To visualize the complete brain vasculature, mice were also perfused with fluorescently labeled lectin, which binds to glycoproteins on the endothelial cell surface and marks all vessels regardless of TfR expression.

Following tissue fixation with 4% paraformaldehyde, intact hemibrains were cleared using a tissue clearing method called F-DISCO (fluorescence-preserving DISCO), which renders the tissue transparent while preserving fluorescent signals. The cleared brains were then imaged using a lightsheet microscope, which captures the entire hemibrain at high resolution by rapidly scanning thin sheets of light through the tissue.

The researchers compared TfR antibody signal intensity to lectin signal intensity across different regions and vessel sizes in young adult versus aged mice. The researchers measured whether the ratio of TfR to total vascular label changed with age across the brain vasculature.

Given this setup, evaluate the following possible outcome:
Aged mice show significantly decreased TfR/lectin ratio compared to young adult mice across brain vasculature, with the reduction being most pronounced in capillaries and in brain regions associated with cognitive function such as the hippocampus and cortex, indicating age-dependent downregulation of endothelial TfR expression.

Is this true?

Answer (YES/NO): NO